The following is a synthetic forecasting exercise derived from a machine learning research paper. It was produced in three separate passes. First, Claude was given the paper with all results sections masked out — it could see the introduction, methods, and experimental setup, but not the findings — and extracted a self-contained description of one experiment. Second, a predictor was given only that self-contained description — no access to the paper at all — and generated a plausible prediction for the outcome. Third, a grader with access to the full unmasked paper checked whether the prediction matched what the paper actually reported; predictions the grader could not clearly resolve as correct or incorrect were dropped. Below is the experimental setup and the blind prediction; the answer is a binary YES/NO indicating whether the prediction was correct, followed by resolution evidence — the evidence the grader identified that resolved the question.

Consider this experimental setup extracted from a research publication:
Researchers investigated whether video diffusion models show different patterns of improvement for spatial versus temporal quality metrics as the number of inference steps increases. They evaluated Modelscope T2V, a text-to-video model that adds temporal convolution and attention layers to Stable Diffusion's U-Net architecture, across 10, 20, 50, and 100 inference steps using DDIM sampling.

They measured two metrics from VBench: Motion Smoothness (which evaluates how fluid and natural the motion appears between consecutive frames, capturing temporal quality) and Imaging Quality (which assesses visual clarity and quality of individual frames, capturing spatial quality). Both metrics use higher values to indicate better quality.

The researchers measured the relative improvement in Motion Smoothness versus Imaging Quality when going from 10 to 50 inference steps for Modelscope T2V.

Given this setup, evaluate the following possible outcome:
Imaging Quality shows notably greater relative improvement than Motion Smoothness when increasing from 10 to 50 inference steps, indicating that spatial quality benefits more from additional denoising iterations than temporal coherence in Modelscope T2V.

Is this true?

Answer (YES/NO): YES